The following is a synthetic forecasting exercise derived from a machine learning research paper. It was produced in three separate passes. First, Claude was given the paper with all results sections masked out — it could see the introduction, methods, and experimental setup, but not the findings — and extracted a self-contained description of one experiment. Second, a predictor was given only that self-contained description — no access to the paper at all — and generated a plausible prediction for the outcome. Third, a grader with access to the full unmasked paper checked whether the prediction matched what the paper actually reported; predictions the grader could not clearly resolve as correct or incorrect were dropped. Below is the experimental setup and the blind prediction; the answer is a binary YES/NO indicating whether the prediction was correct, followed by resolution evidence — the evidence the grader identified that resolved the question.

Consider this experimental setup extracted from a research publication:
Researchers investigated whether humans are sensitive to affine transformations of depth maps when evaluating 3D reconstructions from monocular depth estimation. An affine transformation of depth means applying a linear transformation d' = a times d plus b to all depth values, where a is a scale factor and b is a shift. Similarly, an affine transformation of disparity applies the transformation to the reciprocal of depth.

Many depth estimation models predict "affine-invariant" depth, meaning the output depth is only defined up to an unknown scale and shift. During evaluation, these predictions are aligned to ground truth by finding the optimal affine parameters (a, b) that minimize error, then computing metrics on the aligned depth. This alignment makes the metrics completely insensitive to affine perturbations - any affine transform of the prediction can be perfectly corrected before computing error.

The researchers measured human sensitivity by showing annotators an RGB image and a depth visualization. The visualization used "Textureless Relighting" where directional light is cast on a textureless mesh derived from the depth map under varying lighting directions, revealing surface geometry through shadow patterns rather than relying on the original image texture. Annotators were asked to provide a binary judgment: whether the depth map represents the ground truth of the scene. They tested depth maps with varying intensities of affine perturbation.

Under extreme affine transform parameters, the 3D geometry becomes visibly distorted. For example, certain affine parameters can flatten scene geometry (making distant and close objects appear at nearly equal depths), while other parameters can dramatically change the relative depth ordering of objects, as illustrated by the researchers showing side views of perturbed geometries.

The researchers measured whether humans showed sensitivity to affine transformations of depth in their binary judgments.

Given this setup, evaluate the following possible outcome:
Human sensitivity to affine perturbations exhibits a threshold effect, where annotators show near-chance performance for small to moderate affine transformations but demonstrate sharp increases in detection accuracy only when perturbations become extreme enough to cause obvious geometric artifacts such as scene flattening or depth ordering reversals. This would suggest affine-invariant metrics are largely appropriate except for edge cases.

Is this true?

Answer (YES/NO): NO